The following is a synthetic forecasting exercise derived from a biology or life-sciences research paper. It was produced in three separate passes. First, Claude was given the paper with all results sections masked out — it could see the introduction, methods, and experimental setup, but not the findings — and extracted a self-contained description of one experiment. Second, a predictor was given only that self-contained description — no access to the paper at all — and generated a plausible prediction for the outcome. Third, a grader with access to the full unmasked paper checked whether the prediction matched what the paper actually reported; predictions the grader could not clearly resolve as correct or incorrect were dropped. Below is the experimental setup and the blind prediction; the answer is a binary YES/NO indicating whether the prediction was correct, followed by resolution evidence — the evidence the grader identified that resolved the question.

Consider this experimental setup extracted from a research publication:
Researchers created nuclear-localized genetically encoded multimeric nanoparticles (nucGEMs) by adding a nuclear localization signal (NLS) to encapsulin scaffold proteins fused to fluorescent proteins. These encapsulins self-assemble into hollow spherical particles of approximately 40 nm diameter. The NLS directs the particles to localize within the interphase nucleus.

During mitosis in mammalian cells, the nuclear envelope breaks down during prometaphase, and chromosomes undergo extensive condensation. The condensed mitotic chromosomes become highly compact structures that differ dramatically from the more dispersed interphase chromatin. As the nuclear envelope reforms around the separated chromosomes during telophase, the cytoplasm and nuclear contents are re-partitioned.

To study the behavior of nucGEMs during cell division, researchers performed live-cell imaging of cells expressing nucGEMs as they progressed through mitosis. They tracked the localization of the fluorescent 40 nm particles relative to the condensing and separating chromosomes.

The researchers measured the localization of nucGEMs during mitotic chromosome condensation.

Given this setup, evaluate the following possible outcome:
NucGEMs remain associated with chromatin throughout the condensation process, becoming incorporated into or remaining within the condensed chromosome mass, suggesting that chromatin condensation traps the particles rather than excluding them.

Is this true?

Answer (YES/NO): NO